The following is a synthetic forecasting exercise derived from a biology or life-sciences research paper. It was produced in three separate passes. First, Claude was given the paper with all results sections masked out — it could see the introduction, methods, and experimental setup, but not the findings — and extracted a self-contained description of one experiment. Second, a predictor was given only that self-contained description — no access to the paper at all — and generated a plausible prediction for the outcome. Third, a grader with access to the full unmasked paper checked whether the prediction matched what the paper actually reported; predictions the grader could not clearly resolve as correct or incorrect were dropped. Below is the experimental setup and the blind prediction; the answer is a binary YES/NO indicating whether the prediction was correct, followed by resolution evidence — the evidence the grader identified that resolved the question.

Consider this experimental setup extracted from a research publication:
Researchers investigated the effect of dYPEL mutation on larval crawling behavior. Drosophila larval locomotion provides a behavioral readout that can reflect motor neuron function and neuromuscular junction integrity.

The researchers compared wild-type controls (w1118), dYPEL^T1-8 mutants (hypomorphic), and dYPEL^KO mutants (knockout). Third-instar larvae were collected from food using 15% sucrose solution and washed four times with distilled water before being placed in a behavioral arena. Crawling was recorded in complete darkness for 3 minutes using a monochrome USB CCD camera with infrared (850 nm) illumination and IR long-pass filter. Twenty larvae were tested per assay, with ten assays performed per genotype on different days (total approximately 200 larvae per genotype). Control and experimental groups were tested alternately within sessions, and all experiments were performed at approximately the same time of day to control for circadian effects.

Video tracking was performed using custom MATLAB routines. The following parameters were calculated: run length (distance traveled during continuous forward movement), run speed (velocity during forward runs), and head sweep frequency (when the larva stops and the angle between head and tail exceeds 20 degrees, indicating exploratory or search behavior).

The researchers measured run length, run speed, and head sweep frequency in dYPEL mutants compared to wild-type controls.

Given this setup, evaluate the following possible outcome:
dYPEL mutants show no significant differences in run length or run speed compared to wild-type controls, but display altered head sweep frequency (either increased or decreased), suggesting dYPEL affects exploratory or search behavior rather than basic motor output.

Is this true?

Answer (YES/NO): NO